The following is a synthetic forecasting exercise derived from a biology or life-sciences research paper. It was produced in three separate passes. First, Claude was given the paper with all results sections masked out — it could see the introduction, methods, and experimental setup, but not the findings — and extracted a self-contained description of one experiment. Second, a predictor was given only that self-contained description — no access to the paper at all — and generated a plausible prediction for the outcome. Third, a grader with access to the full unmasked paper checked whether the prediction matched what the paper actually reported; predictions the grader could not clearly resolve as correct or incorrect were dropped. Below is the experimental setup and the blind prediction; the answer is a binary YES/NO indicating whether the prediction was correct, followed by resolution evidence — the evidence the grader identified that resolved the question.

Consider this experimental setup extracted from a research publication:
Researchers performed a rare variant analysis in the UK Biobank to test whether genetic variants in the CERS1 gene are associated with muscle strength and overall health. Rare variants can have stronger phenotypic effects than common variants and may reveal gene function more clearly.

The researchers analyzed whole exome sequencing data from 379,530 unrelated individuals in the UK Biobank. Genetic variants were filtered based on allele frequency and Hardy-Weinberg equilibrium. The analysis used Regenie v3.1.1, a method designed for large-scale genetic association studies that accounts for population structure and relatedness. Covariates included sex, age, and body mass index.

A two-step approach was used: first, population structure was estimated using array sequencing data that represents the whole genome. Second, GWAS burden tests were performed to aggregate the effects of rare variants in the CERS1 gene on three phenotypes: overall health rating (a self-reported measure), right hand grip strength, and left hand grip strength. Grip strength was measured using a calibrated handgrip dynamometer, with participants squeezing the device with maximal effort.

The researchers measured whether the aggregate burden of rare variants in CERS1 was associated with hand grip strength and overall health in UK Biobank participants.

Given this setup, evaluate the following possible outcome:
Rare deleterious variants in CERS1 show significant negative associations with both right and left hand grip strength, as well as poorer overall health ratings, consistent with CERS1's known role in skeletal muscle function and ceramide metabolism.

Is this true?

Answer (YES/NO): YES